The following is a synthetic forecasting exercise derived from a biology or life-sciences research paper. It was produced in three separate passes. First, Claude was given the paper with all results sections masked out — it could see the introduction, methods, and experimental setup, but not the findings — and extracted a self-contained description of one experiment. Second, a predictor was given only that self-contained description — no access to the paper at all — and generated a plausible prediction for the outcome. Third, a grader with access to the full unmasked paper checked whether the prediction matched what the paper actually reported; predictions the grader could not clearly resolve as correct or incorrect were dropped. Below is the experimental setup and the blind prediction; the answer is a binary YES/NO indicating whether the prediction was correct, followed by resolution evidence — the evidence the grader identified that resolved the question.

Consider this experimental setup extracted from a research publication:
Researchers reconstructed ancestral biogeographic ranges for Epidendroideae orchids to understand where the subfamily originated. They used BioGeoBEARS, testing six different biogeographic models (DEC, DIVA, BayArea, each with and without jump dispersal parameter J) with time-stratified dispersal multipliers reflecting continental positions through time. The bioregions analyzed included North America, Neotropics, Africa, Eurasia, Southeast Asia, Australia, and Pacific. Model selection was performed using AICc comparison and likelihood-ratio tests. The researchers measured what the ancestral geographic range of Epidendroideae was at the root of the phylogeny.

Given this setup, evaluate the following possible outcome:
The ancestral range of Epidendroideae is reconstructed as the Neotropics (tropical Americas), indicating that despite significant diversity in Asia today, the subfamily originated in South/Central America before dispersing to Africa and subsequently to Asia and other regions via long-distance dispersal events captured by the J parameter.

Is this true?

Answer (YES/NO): NO